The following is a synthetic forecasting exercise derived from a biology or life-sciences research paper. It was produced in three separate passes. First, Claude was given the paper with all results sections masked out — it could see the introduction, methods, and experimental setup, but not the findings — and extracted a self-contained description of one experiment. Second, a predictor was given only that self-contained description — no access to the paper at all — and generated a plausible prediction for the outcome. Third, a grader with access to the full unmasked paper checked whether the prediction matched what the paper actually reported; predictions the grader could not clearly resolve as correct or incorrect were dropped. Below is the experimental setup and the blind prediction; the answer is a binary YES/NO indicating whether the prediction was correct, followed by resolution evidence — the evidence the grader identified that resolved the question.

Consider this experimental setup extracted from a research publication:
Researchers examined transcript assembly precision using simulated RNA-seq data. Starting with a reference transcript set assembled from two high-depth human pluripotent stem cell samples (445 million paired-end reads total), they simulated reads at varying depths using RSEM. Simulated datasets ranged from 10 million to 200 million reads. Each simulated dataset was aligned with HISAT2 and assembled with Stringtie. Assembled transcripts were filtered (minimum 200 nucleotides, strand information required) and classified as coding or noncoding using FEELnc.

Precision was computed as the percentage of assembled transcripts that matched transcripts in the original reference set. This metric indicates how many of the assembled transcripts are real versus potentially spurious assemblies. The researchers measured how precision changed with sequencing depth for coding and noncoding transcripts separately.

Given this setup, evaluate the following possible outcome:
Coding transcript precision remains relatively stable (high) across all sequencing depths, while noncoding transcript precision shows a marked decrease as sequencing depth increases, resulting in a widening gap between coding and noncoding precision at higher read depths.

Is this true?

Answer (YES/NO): NO